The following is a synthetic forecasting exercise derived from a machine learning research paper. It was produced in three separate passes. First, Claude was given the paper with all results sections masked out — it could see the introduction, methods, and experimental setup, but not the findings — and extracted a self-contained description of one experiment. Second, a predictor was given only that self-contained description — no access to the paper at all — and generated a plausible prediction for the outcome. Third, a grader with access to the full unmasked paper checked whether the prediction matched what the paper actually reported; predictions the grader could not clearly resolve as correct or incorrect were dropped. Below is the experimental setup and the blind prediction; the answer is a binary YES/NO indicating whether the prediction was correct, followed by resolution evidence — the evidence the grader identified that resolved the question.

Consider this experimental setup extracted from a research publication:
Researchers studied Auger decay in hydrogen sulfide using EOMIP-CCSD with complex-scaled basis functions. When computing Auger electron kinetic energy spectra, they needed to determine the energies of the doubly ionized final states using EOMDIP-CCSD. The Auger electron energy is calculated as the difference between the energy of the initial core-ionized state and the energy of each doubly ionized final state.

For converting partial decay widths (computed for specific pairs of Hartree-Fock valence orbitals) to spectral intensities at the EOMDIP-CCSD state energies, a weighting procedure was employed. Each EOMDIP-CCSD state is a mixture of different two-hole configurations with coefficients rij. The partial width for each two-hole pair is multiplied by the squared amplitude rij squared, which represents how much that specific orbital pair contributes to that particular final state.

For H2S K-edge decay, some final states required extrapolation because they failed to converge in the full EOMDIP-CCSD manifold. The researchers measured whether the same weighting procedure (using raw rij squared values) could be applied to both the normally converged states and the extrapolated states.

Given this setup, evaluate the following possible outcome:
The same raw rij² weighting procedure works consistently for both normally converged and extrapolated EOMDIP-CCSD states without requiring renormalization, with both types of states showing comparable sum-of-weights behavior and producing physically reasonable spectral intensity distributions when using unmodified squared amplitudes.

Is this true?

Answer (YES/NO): NO